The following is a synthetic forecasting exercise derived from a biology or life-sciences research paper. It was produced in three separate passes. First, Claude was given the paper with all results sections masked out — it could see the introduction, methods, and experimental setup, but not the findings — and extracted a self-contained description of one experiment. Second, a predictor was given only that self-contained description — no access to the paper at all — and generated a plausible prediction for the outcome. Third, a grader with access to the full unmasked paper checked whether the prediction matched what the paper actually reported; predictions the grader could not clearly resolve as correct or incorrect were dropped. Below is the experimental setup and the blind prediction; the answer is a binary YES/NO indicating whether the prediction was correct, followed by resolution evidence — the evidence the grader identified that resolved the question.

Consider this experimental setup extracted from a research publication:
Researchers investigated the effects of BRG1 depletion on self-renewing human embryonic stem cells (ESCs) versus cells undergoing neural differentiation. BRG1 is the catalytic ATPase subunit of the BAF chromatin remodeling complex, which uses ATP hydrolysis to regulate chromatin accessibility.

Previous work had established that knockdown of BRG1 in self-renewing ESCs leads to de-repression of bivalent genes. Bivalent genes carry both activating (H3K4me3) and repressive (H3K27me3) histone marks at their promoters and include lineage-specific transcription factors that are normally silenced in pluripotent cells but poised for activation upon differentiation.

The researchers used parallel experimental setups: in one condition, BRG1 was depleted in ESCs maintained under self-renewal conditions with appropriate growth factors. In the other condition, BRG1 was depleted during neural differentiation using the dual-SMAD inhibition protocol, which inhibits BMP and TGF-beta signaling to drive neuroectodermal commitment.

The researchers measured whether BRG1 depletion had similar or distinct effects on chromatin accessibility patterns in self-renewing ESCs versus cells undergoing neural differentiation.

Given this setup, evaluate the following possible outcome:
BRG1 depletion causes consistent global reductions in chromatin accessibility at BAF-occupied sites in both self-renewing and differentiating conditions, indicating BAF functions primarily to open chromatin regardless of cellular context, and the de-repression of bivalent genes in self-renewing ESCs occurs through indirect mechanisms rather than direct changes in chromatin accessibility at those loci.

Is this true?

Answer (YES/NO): YES